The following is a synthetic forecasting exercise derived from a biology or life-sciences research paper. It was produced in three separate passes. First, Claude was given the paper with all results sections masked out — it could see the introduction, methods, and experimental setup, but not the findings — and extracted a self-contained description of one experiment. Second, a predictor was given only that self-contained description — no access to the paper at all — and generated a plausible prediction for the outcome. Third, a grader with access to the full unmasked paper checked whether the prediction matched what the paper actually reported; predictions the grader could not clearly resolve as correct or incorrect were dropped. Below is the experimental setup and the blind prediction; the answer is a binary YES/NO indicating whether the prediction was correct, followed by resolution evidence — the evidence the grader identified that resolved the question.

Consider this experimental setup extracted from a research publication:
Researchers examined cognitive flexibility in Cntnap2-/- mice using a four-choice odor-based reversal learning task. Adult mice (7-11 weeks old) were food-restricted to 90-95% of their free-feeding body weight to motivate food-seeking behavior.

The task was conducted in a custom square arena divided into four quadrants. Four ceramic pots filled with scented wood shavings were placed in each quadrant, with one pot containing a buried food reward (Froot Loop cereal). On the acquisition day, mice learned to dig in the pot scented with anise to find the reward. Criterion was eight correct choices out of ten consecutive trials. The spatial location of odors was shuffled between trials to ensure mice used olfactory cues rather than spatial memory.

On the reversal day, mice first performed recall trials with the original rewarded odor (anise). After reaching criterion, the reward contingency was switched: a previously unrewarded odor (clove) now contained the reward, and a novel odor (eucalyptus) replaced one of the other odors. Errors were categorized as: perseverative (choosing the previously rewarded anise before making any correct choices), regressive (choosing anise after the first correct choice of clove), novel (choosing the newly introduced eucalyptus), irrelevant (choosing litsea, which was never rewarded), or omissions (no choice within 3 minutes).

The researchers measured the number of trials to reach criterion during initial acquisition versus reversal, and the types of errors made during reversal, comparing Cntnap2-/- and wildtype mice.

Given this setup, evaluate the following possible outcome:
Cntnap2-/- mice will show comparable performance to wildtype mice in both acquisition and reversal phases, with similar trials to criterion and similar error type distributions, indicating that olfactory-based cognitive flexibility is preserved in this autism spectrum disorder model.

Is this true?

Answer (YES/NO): NO